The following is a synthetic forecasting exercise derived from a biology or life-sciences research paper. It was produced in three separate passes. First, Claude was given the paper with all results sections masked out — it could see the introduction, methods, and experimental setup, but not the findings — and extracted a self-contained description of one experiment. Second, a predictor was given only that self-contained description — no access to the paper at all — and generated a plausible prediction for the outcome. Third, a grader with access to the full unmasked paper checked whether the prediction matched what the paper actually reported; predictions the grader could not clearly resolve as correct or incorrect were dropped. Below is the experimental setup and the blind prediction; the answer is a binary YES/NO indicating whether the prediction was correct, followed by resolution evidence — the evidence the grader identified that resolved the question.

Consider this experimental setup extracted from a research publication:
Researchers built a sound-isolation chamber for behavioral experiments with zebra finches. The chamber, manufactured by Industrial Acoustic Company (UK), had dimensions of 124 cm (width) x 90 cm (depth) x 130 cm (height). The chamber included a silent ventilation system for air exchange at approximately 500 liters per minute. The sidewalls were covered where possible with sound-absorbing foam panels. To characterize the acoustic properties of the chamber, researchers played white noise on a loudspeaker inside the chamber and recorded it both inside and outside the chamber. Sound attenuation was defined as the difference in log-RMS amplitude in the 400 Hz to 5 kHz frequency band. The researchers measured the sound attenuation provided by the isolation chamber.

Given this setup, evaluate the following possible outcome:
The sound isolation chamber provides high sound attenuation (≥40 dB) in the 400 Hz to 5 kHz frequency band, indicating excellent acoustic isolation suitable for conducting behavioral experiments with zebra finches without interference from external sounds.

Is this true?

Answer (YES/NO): NO